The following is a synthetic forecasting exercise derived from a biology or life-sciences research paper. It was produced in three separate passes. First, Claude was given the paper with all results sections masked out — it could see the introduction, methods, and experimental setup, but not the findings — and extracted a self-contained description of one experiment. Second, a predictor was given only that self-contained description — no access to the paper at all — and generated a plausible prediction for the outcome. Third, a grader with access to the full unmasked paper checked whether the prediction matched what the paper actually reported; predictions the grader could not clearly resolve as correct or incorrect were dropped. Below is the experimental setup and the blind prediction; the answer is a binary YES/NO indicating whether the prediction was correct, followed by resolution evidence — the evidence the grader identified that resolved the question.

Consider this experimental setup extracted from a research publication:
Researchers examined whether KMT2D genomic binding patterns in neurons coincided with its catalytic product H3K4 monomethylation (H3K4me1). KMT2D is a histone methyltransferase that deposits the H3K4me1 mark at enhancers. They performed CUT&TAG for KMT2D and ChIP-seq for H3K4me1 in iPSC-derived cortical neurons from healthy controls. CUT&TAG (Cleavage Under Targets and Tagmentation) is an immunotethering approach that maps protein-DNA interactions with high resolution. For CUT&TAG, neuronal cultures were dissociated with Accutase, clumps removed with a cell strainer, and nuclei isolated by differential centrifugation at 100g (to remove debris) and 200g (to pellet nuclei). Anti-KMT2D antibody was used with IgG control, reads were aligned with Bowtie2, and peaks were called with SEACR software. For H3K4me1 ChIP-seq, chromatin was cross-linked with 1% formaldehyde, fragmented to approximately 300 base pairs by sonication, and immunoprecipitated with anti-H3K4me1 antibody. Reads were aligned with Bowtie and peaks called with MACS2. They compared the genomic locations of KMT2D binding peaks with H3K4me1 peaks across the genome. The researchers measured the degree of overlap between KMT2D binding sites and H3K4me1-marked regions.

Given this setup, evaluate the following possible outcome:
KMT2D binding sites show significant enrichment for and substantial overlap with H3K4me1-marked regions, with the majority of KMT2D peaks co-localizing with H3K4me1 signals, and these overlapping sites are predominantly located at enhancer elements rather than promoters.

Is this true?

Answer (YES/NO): YES